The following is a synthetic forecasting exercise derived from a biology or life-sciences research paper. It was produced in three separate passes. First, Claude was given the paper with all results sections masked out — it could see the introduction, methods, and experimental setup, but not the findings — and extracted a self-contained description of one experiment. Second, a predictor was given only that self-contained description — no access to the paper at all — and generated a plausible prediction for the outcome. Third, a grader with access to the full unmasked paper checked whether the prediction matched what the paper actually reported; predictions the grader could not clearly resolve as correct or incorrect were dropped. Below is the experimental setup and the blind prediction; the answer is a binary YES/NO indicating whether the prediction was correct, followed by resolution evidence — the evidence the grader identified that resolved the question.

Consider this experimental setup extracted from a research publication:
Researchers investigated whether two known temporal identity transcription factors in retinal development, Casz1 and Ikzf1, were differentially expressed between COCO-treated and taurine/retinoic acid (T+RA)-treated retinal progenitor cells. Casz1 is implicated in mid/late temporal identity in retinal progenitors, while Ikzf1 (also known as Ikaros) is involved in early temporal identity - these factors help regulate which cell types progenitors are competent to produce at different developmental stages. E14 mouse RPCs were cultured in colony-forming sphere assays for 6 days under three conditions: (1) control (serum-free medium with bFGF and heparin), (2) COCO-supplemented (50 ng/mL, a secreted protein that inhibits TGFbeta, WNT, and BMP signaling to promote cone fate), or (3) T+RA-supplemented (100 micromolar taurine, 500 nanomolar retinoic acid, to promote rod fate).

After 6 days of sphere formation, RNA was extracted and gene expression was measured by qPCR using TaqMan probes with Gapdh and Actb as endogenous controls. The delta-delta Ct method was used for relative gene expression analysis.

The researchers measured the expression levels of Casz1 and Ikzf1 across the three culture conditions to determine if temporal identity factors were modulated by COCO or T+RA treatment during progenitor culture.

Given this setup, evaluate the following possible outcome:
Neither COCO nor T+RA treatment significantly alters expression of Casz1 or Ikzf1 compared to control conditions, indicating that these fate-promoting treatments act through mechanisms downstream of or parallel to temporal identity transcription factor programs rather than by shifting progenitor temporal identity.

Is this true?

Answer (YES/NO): NO